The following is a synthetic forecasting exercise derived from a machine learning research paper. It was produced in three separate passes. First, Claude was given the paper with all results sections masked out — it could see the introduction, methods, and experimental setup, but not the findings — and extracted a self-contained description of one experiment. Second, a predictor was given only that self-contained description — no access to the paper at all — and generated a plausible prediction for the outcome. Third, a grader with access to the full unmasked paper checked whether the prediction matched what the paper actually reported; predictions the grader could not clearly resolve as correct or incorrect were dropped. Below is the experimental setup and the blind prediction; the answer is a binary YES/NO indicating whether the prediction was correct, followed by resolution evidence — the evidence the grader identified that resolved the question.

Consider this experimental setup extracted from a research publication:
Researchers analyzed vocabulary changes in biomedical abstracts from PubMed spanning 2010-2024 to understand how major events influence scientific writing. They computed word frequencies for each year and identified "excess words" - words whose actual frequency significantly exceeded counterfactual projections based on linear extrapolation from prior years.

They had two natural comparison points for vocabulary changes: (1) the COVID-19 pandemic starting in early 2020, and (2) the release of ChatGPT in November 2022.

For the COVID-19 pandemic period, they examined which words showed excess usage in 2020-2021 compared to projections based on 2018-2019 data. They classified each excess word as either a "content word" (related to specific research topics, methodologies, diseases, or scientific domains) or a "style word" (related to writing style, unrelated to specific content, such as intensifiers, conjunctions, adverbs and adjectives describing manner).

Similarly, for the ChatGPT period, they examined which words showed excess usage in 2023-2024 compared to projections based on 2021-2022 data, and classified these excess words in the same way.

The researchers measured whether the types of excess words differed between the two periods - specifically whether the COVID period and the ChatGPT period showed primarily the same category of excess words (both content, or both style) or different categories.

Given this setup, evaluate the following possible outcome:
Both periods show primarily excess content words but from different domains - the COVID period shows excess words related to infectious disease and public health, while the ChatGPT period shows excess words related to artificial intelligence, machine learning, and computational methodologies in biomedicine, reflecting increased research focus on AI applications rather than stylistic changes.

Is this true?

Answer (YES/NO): NO